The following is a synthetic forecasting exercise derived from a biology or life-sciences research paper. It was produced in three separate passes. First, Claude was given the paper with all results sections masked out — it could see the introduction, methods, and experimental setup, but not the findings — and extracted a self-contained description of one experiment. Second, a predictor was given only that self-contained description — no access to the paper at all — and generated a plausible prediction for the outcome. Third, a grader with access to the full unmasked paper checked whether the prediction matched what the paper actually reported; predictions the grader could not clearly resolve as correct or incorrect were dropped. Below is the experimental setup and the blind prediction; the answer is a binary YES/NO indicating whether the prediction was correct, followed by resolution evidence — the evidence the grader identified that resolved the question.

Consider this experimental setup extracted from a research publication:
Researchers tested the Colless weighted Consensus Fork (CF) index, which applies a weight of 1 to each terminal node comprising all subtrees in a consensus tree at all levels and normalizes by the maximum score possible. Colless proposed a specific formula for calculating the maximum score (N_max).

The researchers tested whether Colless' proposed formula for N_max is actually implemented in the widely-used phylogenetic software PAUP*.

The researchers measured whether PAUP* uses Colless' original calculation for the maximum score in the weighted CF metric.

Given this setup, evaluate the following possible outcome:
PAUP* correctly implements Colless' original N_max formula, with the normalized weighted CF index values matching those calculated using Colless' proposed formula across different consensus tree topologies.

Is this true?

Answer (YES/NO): NO